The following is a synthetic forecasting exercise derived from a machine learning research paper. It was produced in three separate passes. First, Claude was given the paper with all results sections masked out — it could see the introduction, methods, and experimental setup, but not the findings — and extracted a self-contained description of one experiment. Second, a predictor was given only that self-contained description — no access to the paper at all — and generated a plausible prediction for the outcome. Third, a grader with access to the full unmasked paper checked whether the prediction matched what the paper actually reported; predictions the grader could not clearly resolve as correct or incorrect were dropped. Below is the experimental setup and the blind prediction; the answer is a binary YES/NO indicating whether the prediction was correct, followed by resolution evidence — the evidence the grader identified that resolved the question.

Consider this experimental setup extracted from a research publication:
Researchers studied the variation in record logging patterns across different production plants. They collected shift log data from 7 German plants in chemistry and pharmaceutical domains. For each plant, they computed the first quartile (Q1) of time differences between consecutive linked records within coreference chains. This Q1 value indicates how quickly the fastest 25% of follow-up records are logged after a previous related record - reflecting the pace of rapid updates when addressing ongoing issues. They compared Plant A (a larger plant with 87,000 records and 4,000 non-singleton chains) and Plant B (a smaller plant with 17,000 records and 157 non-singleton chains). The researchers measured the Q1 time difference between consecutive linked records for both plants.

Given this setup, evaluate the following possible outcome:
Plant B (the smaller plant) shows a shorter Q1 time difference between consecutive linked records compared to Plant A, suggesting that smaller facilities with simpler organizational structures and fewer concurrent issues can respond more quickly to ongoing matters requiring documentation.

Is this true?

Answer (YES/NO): YES